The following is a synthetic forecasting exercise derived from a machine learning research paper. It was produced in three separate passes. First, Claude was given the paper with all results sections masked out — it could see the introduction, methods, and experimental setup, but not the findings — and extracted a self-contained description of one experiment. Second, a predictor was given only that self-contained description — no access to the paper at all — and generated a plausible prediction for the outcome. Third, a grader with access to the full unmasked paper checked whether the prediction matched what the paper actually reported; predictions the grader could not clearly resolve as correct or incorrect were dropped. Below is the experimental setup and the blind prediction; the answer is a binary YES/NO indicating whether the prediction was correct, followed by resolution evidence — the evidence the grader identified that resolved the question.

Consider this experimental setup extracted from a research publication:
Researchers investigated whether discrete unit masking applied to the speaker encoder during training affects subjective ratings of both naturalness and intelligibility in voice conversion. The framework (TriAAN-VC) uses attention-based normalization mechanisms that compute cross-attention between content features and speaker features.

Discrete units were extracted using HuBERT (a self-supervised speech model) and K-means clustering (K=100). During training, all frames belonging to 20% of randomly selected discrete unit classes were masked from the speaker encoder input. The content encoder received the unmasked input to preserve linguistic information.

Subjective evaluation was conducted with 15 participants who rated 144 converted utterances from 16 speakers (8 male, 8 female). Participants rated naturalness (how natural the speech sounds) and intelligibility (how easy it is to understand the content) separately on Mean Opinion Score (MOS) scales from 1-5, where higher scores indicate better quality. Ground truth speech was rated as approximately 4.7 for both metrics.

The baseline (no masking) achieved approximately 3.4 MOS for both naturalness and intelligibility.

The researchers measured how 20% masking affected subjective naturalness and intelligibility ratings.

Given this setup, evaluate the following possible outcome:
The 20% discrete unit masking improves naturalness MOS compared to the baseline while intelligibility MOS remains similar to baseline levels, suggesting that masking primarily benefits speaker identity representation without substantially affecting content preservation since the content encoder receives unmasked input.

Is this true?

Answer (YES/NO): NO